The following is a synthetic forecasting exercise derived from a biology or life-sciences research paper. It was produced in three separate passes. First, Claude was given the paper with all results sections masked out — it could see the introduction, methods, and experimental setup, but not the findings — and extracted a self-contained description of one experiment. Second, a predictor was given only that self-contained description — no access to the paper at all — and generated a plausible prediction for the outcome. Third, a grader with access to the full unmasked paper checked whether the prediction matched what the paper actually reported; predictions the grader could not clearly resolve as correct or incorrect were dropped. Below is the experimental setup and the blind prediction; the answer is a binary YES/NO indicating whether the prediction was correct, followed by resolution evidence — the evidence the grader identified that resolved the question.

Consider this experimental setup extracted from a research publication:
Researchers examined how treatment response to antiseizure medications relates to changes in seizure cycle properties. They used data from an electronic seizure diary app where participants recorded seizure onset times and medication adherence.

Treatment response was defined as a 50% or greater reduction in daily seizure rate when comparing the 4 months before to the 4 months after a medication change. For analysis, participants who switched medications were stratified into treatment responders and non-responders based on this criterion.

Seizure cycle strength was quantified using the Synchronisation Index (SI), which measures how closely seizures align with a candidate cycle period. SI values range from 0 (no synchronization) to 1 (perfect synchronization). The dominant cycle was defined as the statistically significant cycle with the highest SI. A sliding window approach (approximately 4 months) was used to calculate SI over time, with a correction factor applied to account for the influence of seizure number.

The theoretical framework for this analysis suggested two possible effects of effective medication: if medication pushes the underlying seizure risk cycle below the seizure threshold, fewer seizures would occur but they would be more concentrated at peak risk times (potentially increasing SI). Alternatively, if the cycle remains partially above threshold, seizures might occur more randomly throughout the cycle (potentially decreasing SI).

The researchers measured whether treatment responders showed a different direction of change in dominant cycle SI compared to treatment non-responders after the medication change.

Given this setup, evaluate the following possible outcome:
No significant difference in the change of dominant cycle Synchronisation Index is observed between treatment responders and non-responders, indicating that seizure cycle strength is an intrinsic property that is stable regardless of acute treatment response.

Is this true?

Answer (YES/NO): NO